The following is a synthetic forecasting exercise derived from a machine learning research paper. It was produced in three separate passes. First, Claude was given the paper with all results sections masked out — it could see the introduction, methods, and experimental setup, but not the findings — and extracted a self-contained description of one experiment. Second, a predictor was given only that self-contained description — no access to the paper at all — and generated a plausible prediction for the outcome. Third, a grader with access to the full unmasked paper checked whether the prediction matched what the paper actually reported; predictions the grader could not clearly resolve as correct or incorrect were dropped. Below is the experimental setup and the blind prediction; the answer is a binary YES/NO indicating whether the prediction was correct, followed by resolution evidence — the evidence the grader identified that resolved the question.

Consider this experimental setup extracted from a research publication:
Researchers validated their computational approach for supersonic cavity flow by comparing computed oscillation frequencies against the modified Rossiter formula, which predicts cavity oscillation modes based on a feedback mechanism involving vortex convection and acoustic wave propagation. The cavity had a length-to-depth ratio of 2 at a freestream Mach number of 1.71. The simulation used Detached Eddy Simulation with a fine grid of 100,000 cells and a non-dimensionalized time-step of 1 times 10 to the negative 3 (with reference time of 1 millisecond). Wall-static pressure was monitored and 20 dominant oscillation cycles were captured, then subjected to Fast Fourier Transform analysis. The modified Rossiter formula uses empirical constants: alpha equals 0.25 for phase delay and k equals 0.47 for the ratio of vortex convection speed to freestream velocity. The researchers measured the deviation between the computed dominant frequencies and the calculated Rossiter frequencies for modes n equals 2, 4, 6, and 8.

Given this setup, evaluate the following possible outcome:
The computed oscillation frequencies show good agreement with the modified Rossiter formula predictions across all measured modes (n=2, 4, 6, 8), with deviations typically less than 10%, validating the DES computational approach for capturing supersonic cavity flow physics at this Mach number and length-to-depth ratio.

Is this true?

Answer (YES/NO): YES